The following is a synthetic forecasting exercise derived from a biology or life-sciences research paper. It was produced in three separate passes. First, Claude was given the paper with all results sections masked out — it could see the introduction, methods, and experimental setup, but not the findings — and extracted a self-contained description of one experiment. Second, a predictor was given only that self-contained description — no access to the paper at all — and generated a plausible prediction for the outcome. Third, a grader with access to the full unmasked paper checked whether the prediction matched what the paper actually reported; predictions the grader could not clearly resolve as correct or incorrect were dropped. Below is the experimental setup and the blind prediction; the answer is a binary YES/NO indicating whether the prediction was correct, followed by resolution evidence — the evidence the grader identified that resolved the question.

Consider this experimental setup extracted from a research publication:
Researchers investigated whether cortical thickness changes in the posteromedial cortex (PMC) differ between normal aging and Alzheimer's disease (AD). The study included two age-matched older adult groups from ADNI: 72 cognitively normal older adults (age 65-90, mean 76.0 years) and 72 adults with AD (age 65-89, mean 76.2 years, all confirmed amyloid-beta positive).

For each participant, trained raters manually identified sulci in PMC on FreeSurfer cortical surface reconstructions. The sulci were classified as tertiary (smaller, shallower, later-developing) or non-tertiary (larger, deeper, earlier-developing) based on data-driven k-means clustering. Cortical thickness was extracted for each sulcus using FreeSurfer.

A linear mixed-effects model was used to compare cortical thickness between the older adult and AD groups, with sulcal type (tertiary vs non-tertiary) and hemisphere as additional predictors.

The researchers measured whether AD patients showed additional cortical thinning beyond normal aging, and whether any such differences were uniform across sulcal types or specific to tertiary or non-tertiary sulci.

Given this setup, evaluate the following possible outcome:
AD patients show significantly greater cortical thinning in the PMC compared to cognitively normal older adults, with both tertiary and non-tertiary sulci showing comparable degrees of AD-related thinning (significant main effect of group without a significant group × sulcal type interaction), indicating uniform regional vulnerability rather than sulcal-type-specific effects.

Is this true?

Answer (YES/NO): NO